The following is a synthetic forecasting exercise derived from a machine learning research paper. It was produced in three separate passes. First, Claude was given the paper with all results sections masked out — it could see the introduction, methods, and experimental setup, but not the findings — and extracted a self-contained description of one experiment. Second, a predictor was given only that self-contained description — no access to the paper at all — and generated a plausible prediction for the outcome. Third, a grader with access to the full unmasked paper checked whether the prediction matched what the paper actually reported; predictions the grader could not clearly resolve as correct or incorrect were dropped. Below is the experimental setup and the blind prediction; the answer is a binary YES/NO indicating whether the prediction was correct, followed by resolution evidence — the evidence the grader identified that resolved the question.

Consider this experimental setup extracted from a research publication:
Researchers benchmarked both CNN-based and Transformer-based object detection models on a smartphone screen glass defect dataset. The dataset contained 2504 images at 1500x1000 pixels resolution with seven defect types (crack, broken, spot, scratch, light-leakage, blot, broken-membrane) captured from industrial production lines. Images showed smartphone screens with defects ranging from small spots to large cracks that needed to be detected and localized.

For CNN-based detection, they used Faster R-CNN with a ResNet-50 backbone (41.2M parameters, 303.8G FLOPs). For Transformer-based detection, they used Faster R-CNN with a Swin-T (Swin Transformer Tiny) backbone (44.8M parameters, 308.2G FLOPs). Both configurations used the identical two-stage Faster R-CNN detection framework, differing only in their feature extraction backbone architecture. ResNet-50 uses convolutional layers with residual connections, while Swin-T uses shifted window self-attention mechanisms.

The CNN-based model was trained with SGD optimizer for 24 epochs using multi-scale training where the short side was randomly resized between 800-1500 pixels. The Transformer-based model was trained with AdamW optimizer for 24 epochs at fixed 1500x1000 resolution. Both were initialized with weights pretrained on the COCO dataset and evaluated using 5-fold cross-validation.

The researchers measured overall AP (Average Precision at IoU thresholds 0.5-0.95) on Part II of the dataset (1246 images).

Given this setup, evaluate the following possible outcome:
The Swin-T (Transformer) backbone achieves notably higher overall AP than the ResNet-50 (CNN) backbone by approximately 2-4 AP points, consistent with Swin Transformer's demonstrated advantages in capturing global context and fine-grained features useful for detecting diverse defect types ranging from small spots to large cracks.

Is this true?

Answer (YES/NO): YES